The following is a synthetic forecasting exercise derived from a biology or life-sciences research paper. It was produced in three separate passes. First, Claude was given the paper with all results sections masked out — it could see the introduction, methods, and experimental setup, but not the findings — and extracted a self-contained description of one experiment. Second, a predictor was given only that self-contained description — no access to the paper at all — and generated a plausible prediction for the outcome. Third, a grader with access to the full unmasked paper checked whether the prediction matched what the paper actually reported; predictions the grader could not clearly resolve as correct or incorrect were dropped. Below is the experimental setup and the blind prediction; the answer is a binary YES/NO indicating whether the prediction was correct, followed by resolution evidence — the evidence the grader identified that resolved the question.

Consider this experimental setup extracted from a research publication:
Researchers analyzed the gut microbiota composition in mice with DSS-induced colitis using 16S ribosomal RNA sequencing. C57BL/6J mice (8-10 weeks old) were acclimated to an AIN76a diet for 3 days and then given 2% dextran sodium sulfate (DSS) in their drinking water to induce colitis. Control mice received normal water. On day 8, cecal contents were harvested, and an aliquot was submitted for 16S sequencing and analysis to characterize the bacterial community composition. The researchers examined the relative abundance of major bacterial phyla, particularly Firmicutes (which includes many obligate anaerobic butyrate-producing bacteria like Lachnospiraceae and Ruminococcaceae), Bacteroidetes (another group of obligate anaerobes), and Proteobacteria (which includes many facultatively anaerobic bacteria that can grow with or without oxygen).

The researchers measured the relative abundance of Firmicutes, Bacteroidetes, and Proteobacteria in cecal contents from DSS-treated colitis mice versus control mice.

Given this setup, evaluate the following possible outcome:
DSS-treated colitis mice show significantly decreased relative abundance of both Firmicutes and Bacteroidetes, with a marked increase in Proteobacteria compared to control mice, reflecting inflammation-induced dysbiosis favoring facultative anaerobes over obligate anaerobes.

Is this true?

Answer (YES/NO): NO